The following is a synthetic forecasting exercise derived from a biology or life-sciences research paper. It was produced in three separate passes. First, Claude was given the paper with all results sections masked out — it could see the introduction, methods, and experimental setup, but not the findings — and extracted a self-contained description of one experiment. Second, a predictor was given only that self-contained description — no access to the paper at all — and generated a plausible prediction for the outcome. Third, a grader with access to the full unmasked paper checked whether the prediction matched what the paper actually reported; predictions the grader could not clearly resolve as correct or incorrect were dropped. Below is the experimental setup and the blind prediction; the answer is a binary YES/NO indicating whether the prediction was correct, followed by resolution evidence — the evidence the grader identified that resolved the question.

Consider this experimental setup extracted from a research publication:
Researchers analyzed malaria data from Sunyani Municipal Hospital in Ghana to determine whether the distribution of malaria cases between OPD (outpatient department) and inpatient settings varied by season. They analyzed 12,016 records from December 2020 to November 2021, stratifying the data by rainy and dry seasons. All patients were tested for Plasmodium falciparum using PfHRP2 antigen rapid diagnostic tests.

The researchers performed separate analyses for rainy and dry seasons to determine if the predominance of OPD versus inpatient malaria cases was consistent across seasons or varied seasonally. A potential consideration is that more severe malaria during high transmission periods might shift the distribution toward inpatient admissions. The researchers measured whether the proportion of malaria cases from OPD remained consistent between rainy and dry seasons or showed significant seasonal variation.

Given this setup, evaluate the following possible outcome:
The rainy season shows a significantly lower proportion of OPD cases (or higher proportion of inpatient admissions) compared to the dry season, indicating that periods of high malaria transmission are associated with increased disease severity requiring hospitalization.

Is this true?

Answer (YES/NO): NO